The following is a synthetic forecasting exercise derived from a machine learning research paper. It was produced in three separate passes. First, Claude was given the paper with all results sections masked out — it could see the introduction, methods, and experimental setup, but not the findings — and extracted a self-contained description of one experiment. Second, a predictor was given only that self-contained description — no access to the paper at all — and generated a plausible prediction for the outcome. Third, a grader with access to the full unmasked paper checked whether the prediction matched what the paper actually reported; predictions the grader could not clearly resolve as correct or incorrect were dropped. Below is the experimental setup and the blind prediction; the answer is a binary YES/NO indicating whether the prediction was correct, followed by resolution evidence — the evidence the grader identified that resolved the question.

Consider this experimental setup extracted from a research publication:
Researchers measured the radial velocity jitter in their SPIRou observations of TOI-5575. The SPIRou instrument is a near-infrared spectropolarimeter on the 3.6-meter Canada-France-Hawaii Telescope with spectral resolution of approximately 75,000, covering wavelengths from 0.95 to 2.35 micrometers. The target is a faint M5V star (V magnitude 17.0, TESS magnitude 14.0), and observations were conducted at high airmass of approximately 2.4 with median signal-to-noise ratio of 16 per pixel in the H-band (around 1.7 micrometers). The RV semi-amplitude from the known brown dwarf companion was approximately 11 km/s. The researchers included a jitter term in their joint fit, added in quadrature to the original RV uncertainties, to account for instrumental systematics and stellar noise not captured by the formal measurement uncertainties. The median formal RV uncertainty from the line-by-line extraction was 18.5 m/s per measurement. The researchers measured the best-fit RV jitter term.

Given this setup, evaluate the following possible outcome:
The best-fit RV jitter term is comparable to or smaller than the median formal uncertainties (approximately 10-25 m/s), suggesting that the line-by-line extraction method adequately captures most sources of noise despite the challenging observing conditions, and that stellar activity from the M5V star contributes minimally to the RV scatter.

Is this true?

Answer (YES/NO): NO